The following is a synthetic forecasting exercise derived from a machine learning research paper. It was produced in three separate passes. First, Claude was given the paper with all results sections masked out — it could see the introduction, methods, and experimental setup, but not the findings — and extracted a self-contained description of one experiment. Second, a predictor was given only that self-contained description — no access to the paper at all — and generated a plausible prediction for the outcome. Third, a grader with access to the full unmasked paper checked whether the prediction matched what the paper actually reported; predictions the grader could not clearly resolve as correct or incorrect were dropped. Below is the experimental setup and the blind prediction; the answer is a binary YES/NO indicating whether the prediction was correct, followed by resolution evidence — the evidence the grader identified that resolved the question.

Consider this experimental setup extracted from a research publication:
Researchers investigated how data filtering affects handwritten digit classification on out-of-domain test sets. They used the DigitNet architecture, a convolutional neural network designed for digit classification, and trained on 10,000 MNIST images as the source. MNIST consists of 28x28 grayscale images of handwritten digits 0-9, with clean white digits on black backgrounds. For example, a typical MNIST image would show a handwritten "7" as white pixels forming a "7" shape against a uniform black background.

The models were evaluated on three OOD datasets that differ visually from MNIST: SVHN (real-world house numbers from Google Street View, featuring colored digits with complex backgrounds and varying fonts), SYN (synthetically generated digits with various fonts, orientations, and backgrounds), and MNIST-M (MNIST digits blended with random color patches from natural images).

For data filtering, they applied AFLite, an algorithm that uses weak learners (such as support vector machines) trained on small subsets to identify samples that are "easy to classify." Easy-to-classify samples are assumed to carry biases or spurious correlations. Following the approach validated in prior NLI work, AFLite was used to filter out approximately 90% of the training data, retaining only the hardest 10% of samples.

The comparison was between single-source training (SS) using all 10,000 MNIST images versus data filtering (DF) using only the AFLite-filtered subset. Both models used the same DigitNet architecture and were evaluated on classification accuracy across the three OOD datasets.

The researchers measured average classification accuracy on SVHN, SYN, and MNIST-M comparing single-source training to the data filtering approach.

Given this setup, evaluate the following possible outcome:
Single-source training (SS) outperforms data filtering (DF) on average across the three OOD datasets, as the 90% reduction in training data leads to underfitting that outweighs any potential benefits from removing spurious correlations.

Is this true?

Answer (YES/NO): YES